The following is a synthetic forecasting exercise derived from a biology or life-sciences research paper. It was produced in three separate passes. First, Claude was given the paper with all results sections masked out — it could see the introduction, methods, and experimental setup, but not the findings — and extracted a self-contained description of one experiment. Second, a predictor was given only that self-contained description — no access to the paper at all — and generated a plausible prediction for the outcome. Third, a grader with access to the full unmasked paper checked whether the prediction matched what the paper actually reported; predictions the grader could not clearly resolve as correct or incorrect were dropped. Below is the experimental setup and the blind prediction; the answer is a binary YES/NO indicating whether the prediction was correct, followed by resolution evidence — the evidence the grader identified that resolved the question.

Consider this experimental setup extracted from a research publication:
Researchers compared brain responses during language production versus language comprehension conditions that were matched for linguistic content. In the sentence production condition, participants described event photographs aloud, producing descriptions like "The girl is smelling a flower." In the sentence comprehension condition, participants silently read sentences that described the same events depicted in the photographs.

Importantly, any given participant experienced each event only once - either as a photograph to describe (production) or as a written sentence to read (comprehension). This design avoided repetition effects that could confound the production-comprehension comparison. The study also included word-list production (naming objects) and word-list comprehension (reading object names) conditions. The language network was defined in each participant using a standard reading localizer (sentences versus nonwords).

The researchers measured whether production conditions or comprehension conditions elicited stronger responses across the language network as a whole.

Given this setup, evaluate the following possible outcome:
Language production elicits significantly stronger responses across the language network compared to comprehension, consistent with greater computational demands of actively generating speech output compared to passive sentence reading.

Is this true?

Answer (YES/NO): YES